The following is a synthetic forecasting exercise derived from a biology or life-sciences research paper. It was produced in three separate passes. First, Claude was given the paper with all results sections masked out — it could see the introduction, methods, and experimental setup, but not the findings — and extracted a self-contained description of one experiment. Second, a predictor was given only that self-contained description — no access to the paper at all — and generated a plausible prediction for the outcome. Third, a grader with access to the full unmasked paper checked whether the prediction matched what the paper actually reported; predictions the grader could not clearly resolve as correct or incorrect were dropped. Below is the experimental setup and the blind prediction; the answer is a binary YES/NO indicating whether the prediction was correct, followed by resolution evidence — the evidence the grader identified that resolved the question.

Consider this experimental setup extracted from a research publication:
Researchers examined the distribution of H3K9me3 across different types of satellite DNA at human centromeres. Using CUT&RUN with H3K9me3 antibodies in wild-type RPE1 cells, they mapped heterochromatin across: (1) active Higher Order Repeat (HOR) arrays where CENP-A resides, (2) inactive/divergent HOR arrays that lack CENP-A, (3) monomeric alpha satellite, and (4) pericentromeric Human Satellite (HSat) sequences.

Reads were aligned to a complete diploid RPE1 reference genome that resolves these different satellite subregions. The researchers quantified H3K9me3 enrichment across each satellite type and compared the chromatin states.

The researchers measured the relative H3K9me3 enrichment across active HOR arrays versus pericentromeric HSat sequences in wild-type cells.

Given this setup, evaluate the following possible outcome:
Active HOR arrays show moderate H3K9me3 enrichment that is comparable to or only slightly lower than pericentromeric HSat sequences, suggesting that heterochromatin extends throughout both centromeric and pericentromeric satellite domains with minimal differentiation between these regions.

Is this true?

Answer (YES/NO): NO